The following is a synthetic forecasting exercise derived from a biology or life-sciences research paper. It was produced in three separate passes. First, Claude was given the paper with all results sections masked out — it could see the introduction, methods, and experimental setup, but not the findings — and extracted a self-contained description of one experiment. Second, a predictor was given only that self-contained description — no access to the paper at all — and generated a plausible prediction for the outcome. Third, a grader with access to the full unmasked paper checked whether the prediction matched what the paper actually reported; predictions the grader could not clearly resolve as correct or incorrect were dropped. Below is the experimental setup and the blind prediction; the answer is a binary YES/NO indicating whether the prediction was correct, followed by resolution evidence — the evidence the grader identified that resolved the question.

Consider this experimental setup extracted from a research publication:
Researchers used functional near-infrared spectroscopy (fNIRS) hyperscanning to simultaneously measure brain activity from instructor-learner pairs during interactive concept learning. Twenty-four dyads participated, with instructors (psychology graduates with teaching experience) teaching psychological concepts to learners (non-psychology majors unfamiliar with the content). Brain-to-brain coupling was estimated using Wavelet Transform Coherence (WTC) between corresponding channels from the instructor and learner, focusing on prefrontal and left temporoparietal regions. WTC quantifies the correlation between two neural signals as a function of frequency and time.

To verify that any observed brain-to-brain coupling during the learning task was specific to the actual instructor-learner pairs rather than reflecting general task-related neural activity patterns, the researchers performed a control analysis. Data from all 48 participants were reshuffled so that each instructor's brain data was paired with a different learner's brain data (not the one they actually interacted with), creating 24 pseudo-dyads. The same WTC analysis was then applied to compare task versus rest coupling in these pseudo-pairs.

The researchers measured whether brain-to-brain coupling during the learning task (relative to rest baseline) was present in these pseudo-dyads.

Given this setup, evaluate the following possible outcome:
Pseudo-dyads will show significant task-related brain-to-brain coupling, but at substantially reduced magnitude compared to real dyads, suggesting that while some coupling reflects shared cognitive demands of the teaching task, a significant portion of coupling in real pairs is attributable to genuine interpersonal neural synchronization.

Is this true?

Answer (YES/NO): NO